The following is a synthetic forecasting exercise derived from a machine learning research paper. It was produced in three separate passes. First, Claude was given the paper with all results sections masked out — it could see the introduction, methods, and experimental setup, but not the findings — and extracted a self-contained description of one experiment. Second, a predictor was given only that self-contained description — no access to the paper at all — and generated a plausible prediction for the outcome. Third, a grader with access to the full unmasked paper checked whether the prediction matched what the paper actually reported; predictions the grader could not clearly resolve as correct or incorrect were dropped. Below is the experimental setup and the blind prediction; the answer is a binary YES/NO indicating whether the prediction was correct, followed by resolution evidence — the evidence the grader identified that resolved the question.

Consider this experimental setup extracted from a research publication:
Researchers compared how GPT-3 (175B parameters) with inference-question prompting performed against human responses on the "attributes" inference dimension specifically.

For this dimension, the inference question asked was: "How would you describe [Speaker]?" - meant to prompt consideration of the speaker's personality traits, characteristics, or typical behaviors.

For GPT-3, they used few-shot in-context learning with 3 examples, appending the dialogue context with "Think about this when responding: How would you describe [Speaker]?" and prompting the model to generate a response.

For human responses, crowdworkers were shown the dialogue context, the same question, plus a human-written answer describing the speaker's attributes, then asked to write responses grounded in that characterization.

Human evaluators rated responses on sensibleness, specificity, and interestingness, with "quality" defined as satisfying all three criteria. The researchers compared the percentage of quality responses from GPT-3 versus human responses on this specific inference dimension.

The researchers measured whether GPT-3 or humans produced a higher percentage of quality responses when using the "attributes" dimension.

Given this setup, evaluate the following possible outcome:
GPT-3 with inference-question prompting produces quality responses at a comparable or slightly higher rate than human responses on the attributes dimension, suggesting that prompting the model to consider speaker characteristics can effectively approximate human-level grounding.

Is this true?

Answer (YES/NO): NO